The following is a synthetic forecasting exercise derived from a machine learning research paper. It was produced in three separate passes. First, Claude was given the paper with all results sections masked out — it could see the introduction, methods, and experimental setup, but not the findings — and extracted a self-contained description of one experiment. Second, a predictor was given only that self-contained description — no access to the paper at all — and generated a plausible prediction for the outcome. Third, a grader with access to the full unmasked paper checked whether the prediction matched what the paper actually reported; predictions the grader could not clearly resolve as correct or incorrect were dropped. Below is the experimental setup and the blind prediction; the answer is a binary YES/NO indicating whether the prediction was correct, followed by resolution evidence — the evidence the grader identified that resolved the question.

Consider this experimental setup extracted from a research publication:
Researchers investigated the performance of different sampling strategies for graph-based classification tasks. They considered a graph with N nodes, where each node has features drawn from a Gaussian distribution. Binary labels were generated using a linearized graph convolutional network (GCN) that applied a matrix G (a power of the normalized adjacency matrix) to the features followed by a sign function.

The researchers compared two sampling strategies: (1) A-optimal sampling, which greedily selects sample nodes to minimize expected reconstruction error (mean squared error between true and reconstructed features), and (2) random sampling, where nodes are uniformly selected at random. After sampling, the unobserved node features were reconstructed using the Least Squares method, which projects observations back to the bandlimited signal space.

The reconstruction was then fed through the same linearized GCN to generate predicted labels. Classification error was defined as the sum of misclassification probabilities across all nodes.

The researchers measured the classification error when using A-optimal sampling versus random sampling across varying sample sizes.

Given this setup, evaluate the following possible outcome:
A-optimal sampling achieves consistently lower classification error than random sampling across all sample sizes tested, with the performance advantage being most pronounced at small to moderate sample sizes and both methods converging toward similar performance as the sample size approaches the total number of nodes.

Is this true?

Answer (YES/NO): NO